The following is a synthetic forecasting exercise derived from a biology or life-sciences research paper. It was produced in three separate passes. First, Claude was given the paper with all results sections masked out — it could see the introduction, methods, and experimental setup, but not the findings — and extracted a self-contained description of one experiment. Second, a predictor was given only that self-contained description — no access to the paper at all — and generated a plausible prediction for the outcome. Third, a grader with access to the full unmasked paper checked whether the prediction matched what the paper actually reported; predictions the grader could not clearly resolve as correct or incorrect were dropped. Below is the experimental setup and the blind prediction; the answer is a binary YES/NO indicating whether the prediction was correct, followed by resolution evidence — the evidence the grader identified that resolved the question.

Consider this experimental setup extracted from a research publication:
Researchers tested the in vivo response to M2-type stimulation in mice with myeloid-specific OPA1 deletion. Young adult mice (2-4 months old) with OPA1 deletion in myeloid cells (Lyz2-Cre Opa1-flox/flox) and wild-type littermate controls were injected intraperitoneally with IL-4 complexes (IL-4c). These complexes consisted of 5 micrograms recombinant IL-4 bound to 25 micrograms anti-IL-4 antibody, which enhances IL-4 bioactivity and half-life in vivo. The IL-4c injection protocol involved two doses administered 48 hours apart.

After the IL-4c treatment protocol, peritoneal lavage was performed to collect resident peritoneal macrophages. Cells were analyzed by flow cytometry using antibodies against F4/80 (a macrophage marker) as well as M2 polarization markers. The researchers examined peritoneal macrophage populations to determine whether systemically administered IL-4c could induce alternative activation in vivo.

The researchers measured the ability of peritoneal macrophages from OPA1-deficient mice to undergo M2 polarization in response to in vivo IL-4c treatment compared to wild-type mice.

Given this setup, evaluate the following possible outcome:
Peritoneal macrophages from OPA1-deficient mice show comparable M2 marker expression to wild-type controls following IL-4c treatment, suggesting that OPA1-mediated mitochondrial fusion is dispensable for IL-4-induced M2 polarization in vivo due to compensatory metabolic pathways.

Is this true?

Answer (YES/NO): NO